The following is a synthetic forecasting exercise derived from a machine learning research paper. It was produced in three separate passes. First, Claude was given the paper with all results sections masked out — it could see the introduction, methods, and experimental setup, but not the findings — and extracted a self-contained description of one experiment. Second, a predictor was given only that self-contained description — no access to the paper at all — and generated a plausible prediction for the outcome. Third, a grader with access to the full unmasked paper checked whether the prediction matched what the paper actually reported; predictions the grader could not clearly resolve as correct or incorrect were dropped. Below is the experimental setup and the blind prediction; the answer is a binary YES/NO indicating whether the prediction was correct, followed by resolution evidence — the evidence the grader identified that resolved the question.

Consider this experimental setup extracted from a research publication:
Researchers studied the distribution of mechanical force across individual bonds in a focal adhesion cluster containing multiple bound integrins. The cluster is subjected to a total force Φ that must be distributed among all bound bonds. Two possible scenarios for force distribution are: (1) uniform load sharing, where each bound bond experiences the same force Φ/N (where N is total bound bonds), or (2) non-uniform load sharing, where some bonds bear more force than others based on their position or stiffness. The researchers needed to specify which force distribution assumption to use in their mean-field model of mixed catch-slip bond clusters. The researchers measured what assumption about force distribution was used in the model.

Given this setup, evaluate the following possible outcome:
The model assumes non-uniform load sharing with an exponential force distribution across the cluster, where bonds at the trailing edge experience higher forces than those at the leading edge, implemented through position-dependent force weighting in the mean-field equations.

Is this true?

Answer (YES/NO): NO